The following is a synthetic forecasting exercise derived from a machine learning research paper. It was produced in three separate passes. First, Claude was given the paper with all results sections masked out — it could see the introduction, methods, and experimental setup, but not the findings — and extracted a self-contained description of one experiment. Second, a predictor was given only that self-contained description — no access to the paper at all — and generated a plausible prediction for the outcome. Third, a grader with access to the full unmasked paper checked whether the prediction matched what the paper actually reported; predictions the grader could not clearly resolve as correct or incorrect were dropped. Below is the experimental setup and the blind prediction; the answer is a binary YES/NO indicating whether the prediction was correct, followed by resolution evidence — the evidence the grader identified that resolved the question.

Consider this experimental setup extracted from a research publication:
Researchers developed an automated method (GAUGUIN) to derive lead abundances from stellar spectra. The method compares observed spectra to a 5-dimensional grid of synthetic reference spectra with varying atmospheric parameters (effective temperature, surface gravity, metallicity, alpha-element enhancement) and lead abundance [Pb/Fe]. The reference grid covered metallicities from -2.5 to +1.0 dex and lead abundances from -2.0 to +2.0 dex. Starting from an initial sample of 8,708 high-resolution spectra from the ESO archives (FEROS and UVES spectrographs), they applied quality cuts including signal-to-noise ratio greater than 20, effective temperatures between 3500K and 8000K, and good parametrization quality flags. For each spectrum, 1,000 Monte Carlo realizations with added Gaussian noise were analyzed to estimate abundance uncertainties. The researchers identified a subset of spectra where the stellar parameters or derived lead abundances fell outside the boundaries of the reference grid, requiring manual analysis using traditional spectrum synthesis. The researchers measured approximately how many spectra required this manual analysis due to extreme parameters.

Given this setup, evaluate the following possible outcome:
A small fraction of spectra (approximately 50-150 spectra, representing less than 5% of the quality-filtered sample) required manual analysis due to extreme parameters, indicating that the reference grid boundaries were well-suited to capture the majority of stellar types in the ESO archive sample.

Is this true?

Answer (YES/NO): NO